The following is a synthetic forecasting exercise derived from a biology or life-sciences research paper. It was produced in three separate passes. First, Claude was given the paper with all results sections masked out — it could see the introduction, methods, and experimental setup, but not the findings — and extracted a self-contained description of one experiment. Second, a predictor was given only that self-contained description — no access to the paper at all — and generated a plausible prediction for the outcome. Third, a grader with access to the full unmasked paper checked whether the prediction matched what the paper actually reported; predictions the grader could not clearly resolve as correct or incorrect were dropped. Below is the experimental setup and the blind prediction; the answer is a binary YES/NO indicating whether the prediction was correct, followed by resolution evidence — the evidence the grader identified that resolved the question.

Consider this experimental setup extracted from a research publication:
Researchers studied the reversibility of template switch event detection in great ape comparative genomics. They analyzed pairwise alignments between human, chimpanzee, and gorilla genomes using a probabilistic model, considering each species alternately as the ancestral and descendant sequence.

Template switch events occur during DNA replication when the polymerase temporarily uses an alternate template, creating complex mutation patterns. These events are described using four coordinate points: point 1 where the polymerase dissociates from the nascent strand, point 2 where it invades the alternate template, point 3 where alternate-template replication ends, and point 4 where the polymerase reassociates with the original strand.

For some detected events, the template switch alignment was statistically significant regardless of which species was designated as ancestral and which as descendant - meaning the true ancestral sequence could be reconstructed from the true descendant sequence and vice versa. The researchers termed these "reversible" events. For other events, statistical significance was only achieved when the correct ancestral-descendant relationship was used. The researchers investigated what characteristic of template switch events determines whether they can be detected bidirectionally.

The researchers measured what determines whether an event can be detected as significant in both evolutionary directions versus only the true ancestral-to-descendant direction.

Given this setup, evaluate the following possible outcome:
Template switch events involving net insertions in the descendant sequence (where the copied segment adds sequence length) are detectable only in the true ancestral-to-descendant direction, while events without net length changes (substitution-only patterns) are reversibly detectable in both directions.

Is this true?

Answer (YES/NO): NO